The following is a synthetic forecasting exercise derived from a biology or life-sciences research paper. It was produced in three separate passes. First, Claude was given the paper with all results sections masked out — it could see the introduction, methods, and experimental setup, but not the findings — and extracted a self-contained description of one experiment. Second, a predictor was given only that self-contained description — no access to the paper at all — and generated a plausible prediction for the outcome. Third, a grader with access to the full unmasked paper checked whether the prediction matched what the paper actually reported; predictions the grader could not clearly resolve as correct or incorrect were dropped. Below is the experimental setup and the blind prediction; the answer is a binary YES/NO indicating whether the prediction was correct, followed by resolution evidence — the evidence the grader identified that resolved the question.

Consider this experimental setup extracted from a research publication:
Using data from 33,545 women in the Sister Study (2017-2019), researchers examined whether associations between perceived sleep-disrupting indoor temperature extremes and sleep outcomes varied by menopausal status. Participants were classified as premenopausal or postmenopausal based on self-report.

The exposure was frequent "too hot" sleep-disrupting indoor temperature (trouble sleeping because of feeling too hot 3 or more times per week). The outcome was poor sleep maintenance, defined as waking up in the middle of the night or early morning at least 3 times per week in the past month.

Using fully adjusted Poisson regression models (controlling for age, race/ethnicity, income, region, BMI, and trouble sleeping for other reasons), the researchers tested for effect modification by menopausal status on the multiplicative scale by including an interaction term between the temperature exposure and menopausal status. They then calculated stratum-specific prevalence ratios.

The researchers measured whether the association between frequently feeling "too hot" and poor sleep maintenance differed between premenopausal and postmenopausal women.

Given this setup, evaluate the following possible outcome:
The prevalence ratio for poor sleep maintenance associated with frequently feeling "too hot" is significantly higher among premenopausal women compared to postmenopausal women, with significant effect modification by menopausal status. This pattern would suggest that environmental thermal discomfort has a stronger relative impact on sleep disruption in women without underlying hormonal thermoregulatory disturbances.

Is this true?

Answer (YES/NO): NO